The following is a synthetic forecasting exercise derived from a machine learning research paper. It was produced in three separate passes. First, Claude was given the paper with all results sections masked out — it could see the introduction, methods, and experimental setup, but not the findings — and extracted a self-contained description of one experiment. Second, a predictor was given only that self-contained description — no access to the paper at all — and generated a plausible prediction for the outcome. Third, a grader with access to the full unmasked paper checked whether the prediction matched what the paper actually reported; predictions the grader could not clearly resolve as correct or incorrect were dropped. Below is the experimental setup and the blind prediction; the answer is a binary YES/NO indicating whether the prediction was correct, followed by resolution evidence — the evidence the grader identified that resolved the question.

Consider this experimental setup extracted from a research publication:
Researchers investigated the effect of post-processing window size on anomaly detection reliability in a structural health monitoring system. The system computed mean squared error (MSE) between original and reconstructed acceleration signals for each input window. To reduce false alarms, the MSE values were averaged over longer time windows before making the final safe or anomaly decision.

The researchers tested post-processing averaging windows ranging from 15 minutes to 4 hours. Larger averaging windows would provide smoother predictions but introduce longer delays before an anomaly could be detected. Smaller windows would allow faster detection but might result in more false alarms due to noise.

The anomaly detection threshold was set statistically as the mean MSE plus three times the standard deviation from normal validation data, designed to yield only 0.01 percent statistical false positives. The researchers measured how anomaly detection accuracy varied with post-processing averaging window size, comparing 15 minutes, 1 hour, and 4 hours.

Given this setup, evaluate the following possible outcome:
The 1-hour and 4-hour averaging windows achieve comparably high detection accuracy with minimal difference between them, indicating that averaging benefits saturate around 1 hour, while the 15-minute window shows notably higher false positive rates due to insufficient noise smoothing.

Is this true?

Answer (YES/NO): NO